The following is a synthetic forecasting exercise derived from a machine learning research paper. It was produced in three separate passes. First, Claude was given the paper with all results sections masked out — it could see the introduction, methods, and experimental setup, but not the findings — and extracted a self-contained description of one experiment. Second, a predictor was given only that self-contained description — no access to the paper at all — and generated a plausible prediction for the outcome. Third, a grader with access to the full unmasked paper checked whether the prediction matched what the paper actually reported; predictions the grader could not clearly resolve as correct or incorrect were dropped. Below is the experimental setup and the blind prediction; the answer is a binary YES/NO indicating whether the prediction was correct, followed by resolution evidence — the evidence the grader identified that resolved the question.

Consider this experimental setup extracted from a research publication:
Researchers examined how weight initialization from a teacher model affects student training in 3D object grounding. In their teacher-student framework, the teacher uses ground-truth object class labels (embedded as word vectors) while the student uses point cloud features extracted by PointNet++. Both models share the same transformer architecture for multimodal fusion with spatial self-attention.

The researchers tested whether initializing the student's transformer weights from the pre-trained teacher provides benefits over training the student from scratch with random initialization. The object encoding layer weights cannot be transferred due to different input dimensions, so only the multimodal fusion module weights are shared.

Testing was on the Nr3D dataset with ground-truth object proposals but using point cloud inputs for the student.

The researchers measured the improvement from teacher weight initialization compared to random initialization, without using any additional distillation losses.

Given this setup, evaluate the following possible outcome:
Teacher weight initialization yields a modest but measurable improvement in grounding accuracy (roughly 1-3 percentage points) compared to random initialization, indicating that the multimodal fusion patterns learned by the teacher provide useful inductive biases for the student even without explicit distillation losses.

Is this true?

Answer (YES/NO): NO